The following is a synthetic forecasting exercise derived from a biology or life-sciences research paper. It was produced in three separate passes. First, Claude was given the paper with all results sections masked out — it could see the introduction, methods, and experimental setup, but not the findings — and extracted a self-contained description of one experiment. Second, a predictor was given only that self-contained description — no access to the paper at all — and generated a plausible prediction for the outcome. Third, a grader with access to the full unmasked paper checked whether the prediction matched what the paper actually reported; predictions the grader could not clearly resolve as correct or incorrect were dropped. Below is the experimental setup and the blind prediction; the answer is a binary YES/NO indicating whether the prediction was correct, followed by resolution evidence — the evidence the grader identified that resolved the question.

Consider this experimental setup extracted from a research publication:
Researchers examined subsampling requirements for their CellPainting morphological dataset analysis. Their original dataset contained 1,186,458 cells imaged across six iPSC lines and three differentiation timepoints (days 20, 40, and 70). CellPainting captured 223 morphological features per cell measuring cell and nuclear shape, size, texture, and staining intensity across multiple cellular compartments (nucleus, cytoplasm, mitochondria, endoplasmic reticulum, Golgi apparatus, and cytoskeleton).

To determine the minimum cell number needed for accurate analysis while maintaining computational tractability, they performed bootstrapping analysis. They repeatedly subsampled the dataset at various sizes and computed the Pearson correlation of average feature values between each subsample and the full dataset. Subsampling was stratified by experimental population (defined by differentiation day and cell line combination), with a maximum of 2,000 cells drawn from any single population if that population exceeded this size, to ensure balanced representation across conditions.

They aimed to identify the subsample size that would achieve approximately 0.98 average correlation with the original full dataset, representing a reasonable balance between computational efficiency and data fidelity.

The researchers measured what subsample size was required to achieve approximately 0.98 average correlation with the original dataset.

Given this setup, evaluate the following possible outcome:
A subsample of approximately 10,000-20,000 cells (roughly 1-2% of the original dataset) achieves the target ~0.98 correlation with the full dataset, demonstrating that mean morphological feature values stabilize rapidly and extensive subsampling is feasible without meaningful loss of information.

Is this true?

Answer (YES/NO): NO